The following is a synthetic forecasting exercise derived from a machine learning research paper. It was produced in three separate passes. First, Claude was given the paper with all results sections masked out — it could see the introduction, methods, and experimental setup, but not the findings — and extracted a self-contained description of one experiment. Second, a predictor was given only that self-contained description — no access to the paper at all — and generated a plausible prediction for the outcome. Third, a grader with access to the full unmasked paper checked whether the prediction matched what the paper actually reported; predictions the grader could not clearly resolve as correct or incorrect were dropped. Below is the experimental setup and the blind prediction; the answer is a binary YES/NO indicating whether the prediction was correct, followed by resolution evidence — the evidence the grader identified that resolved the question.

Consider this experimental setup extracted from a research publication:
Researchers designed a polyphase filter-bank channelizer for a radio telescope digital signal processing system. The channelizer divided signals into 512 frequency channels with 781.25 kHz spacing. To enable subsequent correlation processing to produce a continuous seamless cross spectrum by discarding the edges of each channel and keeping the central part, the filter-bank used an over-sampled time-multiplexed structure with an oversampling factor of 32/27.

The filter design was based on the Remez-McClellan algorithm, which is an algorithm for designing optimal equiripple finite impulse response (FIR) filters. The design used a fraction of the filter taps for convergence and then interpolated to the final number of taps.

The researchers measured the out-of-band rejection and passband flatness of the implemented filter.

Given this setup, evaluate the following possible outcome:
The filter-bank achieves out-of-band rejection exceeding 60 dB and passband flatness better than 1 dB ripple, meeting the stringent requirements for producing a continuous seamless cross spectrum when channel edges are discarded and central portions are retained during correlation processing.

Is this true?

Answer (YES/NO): YES